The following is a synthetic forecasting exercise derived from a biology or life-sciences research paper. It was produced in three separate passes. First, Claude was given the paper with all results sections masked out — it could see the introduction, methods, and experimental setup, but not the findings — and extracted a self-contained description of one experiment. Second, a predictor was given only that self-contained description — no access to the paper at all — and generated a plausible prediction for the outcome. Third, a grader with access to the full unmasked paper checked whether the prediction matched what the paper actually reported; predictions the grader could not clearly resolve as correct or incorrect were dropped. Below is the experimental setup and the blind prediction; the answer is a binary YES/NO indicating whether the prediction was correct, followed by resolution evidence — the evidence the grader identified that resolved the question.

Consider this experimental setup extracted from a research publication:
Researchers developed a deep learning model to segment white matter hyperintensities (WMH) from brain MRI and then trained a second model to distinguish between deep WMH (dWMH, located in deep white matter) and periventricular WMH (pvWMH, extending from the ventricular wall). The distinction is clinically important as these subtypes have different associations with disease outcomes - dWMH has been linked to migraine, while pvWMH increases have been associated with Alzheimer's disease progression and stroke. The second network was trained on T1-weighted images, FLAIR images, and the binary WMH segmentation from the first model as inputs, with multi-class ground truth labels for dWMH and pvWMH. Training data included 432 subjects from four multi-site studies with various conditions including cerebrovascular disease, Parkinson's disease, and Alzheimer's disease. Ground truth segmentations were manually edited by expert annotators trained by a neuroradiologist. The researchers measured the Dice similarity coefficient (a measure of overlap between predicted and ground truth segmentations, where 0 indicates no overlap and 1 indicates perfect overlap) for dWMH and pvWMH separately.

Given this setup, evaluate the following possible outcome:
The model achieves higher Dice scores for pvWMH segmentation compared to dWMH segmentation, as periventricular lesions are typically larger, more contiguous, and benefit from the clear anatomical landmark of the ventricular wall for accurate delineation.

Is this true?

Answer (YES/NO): YES